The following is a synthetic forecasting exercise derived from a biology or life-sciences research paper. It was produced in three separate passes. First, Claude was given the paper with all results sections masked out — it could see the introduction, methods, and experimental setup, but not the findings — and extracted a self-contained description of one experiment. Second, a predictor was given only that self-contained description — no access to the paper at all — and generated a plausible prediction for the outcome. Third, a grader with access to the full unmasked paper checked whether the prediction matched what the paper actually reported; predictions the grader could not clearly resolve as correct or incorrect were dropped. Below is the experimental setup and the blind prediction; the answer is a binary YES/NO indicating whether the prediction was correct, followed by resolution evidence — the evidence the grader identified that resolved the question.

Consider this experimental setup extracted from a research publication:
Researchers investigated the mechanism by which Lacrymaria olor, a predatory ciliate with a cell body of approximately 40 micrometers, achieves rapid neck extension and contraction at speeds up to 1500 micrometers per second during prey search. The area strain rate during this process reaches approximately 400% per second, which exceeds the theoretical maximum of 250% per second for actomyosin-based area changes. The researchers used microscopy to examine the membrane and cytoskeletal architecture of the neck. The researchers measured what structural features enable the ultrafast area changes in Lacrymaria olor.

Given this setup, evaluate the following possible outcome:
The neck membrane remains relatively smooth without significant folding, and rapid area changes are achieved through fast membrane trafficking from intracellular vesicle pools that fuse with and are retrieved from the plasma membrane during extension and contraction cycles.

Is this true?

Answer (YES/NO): NO